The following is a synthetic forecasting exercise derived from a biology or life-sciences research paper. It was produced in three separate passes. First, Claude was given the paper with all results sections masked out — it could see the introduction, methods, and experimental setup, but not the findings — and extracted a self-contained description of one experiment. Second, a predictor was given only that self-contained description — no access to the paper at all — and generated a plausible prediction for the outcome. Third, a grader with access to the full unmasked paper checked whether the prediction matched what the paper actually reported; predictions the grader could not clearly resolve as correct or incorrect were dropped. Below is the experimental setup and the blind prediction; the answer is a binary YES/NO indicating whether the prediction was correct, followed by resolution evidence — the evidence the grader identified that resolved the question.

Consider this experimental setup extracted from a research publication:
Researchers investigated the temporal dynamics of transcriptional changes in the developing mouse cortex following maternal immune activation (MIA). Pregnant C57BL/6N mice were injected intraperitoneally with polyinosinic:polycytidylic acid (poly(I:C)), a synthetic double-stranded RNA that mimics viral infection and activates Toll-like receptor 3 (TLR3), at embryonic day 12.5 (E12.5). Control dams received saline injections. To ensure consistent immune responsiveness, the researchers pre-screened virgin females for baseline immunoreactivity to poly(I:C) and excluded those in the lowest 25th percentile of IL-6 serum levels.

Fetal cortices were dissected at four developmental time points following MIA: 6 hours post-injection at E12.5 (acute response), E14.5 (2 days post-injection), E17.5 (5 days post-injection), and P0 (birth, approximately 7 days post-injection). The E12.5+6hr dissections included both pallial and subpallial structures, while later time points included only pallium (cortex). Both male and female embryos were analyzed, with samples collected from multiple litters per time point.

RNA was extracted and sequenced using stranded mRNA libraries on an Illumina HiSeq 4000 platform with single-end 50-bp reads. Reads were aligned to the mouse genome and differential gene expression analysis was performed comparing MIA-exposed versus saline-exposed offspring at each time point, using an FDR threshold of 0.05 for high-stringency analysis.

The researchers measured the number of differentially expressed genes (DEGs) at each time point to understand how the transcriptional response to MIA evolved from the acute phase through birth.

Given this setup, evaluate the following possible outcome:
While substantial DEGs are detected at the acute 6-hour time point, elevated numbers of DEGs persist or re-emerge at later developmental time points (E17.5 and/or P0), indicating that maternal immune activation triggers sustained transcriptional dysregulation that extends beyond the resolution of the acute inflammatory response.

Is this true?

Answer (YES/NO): YES